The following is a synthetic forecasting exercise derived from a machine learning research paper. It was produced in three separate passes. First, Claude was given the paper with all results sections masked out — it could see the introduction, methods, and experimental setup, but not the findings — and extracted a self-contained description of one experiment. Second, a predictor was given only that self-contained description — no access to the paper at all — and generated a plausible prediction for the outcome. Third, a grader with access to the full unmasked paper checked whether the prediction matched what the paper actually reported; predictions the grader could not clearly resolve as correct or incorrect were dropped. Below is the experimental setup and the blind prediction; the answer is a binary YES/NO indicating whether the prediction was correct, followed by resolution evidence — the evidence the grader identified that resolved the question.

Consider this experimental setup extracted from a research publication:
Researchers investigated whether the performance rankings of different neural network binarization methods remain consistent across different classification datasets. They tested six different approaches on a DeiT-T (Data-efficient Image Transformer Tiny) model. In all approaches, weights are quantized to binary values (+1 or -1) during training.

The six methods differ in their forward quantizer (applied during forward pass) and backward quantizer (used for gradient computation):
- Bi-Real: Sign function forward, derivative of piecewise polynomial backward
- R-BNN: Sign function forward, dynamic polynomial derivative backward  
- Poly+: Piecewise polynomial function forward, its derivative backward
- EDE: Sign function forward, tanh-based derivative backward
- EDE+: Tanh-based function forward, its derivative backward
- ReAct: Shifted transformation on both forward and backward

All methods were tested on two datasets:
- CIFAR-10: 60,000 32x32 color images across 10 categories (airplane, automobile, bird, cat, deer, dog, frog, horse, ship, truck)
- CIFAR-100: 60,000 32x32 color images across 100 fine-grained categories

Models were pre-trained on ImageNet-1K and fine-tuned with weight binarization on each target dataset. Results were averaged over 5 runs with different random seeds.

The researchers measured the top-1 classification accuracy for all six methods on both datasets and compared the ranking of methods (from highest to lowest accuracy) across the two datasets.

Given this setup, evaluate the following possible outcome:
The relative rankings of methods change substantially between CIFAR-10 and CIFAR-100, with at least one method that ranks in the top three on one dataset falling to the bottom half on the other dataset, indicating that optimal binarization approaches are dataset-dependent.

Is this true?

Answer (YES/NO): NO